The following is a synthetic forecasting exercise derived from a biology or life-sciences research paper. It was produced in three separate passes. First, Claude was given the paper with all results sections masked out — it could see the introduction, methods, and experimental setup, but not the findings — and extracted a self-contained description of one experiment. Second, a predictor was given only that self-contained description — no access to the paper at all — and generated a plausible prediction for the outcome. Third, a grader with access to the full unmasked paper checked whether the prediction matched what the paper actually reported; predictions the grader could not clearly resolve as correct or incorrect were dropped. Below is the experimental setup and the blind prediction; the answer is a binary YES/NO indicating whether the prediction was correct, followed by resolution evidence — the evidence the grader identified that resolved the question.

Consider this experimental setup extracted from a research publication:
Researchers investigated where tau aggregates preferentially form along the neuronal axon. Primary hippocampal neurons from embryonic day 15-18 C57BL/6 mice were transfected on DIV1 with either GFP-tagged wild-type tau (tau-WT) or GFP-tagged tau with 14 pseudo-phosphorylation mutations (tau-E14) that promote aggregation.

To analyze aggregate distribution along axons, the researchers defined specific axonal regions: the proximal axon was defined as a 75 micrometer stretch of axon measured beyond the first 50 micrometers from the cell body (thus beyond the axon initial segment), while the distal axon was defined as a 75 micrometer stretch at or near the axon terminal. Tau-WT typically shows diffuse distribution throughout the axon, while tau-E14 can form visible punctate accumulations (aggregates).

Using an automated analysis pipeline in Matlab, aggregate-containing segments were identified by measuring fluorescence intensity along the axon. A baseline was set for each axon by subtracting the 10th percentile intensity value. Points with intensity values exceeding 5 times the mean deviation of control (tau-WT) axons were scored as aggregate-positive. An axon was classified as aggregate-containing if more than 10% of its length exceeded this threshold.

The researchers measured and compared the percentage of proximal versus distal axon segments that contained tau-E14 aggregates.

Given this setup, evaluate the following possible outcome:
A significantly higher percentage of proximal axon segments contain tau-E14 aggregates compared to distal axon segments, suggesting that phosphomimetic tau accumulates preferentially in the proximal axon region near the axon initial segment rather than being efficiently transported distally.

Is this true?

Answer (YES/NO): NO